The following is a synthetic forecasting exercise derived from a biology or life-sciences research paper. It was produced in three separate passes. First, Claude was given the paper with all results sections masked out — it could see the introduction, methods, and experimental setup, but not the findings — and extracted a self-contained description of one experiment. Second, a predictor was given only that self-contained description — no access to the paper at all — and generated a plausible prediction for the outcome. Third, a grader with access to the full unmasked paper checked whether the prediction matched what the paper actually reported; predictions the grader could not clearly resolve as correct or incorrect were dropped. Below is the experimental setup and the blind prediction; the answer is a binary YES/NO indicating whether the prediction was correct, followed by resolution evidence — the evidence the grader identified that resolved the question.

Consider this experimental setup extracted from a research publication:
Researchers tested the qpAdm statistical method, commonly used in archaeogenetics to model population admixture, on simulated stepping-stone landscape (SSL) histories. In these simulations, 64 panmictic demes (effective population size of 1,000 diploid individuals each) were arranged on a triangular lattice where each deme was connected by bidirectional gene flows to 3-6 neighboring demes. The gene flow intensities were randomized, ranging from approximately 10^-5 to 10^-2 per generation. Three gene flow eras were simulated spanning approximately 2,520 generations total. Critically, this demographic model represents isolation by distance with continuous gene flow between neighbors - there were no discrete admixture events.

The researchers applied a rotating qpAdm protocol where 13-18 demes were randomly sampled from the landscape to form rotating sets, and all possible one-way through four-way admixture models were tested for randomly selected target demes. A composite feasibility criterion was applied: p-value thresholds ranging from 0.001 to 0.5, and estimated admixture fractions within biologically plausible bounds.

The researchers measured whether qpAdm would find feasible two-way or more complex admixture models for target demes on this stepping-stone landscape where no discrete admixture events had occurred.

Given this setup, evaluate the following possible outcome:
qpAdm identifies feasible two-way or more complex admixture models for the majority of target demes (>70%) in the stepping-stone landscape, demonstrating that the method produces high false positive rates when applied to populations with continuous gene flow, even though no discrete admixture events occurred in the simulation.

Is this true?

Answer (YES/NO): NO